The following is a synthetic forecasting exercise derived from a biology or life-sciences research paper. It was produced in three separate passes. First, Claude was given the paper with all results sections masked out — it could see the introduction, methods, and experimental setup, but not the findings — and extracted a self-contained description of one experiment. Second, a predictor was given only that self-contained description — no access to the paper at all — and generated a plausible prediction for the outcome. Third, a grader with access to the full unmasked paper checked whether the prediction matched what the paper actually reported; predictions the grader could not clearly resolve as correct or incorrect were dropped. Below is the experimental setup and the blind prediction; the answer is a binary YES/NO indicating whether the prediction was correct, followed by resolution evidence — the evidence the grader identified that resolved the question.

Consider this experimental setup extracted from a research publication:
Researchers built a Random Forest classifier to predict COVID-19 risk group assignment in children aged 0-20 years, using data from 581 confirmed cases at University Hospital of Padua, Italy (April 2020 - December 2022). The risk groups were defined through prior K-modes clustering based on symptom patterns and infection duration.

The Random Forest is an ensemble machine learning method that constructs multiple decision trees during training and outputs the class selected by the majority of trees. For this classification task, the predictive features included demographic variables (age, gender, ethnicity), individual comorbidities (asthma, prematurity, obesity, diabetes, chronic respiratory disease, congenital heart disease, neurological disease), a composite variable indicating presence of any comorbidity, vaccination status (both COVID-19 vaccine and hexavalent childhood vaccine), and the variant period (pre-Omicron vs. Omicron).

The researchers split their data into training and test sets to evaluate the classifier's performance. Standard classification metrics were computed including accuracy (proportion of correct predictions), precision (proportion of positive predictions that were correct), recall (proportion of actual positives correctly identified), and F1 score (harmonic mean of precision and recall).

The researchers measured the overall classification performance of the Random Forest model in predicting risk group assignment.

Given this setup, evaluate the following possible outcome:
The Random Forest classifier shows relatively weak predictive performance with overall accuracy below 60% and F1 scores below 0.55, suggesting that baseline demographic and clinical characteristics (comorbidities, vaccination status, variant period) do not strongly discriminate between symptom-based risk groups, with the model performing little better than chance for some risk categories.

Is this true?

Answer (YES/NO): NO